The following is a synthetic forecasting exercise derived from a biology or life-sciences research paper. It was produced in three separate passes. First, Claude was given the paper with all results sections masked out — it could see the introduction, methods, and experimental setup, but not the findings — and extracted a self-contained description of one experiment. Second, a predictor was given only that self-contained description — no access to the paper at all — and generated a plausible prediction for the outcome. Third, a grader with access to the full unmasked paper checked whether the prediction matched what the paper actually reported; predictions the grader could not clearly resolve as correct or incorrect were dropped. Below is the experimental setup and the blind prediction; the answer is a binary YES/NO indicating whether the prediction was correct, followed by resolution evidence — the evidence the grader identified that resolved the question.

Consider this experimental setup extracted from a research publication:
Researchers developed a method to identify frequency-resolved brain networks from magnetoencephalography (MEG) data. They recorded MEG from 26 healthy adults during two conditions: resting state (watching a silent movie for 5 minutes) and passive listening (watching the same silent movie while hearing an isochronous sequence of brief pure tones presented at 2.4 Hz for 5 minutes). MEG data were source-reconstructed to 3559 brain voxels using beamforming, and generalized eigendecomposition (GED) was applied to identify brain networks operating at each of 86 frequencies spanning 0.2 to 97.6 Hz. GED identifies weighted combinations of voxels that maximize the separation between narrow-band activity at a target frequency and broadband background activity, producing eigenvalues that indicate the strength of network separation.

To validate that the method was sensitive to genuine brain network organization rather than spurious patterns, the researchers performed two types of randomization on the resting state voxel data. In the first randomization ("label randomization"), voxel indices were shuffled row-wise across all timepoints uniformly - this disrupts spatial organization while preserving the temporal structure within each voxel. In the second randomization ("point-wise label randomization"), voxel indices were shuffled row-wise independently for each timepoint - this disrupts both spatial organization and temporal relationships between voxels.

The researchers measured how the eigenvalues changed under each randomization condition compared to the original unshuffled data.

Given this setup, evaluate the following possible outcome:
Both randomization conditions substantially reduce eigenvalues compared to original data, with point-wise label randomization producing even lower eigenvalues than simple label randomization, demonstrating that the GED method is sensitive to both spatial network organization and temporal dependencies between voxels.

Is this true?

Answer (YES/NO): NO